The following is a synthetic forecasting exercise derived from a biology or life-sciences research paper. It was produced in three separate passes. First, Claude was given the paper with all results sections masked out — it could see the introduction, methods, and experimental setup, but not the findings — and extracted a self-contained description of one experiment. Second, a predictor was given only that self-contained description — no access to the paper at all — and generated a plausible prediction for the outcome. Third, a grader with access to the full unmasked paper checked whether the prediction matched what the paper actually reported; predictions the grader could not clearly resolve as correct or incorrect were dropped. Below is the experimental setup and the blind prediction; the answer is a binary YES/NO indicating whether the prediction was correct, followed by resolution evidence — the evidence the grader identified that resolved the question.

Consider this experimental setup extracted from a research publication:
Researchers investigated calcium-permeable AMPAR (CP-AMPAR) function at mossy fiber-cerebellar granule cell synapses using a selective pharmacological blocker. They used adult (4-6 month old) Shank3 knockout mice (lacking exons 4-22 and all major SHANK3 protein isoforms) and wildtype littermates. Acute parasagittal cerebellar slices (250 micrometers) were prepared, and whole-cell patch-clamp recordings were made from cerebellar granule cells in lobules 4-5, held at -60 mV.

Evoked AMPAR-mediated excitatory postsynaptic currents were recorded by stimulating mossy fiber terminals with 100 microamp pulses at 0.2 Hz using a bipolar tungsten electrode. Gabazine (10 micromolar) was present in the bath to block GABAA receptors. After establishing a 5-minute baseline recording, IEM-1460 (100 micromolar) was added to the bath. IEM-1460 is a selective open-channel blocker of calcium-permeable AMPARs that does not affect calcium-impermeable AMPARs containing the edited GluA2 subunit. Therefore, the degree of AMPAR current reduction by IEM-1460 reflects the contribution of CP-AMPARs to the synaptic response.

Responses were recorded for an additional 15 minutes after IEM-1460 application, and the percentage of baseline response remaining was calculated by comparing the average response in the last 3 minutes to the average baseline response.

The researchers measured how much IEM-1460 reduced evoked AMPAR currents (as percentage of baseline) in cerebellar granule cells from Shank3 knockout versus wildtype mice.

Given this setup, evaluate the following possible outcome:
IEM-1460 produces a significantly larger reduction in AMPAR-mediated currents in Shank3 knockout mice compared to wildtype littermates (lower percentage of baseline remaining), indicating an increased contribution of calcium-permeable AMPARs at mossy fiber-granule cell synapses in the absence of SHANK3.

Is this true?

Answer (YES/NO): YES